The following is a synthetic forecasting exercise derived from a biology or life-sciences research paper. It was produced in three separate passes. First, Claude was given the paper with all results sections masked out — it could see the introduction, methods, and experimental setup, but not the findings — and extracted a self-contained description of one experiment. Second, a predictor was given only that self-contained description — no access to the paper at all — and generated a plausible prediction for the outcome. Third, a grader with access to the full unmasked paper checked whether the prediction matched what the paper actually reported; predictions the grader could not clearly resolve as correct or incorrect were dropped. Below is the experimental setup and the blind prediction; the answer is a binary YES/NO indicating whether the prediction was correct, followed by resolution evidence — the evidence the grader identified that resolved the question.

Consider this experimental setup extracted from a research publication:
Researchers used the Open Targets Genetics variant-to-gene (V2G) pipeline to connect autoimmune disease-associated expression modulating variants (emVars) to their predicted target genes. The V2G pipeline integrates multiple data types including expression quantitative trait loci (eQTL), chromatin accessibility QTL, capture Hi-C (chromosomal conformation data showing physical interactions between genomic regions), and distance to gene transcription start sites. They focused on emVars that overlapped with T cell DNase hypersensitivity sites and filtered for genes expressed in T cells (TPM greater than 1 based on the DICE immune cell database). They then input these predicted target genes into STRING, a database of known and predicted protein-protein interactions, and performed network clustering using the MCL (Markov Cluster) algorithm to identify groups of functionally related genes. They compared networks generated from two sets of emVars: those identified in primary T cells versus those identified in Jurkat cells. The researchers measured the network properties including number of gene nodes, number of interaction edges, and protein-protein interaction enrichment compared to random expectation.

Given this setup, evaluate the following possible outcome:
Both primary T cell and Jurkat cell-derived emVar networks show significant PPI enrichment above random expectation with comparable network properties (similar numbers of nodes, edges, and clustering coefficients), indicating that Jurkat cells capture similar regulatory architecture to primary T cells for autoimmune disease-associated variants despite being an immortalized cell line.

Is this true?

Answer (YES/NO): NO